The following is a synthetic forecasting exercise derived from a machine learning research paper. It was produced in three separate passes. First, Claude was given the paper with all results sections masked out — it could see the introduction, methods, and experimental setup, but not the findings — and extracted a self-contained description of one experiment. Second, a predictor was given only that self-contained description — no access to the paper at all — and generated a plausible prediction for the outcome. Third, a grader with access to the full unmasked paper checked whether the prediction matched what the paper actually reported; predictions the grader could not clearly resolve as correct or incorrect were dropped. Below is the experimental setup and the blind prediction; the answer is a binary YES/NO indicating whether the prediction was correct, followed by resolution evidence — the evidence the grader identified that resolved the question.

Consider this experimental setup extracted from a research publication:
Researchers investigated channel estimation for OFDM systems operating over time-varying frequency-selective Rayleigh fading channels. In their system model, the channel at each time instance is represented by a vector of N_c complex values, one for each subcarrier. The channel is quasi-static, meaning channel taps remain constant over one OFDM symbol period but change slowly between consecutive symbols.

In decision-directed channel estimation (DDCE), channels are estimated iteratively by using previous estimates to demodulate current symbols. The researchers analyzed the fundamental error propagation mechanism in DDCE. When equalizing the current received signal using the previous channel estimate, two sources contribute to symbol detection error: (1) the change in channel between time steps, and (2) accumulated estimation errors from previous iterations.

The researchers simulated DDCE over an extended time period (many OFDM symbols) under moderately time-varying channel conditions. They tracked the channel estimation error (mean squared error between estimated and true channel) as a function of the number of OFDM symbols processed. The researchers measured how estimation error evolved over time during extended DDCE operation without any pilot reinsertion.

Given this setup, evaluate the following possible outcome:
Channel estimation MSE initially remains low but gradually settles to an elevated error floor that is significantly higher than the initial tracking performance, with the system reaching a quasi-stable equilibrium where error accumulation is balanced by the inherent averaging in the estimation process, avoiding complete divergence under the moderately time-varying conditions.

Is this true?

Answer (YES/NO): NO